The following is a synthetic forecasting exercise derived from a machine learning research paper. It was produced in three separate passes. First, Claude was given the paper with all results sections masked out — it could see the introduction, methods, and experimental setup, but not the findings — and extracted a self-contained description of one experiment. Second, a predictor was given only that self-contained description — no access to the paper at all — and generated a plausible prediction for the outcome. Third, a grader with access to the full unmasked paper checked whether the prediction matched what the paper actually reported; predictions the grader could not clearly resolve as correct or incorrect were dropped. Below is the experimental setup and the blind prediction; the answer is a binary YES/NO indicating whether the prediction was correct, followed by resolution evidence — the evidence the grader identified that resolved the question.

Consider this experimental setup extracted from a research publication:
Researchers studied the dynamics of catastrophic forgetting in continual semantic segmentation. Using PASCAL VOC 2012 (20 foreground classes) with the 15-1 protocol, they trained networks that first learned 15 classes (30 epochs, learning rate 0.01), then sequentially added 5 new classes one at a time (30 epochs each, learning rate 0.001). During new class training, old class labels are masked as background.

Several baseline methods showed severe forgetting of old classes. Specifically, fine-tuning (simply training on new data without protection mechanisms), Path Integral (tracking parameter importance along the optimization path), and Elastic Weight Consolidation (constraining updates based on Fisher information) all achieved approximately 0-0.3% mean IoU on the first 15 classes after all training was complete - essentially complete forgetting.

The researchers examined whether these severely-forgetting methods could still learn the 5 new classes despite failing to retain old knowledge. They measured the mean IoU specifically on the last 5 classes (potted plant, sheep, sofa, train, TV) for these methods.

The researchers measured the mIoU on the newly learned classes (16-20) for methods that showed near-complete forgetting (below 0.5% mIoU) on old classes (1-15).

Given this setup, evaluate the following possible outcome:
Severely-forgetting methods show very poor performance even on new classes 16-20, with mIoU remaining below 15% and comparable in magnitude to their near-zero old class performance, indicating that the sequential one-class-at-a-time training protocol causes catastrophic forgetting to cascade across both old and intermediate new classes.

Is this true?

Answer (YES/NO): NO